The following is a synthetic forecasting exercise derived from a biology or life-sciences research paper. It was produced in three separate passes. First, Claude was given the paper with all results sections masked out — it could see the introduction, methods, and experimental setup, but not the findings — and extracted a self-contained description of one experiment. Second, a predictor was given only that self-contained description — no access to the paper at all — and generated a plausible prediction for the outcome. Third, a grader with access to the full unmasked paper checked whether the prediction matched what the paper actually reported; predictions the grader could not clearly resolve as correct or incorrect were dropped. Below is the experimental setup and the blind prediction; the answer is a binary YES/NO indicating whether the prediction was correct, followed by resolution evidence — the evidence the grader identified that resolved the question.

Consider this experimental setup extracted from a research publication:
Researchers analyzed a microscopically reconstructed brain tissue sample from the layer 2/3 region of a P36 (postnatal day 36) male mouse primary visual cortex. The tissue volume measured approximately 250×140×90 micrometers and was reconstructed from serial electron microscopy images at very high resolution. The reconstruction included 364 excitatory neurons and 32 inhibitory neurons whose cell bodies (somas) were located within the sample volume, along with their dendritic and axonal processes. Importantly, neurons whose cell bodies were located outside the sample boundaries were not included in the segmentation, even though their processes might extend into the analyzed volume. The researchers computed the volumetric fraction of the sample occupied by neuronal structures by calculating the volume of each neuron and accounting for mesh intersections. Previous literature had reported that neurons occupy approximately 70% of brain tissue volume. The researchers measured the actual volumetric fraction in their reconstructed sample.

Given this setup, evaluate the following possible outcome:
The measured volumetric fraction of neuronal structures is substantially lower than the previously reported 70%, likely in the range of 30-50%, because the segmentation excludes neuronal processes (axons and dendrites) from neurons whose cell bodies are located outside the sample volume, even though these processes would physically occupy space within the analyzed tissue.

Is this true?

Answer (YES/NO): YES